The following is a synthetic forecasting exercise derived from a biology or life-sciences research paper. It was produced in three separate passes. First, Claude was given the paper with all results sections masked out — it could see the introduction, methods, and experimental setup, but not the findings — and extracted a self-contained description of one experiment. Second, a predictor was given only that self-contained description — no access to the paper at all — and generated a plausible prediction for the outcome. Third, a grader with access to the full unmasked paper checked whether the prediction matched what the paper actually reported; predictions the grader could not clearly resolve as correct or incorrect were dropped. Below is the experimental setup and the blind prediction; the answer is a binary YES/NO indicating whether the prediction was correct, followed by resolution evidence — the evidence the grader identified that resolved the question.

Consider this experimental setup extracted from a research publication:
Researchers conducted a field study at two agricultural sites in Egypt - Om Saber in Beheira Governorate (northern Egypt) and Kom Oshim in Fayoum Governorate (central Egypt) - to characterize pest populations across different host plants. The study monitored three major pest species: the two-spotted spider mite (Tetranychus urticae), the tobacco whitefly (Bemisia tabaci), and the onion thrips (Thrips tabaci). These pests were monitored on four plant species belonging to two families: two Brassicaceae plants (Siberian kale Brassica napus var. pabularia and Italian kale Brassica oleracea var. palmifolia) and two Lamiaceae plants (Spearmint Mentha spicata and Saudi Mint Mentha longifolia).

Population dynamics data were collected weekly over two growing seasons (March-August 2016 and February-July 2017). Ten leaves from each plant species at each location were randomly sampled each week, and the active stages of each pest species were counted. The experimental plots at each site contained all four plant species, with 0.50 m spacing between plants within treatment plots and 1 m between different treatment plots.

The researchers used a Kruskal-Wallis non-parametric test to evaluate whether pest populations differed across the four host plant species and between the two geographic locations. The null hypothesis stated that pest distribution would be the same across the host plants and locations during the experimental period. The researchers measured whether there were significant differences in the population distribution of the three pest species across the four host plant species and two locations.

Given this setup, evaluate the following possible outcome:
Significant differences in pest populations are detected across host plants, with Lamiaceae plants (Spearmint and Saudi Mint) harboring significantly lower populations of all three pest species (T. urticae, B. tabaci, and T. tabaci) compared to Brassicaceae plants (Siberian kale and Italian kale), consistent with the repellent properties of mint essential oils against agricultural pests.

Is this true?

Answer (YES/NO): NO